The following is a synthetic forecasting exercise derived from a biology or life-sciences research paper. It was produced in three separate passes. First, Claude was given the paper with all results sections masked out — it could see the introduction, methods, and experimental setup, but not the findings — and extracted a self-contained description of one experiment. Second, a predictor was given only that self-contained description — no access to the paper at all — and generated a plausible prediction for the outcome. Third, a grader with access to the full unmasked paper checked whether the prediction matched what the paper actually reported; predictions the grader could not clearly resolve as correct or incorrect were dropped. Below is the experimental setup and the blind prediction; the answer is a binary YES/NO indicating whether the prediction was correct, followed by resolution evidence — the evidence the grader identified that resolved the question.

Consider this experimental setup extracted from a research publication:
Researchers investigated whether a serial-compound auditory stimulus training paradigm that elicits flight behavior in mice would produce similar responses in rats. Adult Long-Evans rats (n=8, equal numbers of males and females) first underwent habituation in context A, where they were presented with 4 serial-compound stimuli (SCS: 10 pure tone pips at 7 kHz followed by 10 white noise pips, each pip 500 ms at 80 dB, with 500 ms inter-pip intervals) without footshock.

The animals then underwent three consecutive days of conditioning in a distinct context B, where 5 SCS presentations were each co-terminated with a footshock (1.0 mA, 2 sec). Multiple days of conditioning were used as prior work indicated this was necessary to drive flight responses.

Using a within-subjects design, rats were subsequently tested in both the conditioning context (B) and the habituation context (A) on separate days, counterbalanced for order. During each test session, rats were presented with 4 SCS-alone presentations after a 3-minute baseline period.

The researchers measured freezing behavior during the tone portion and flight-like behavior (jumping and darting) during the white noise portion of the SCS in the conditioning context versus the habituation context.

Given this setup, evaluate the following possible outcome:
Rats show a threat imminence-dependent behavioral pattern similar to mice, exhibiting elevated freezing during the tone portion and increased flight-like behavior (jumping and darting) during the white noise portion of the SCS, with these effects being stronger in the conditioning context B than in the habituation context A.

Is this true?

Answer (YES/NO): NO